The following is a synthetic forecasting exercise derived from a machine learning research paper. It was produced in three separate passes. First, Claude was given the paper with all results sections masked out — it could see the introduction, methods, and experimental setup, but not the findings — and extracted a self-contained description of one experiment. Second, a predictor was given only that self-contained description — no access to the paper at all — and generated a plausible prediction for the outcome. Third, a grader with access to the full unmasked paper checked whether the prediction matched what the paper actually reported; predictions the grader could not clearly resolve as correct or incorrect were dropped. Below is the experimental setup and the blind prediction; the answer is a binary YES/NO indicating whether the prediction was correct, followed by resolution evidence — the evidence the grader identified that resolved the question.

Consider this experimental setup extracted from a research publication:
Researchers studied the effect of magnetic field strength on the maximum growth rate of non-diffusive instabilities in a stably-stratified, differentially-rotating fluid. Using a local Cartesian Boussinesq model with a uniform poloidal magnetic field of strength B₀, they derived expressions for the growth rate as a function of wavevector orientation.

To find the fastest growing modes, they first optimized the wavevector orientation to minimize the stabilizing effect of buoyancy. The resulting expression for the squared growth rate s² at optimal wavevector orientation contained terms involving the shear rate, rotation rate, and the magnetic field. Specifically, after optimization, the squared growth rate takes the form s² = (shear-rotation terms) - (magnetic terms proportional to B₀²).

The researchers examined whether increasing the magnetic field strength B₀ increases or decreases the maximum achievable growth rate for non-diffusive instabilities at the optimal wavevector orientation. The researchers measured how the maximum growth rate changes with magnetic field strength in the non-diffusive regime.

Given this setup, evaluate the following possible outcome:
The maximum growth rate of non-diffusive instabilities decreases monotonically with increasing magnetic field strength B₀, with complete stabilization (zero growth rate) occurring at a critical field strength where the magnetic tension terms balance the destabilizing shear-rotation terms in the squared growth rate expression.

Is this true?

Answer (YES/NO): NO